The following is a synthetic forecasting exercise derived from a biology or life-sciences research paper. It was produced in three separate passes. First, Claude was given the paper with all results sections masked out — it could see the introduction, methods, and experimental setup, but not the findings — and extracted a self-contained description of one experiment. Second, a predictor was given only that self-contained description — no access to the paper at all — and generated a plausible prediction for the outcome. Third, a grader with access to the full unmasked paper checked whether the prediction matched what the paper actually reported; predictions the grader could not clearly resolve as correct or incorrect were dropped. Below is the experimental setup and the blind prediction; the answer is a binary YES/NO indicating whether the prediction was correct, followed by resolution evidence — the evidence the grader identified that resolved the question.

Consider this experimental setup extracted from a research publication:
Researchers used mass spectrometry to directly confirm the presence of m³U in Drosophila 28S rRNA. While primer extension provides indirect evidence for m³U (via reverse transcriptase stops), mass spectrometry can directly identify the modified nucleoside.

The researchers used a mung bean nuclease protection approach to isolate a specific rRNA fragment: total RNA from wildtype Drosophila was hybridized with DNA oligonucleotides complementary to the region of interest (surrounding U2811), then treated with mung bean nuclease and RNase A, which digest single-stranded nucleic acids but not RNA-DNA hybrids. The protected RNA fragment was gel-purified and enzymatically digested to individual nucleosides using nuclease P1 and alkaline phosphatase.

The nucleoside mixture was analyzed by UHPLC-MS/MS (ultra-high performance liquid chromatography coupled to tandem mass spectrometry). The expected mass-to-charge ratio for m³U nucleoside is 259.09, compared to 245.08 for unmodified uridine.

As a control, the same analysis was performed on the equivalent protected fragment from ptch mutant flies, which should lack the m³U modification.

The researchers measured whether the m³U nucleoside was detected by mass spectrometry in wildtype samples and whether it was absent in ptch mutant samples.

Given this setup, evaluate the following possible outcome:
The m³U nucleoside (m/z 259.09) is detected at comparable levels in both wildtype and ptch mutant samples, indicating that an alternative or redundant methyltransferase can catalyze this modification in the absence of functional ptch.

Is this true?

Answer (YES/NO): NO